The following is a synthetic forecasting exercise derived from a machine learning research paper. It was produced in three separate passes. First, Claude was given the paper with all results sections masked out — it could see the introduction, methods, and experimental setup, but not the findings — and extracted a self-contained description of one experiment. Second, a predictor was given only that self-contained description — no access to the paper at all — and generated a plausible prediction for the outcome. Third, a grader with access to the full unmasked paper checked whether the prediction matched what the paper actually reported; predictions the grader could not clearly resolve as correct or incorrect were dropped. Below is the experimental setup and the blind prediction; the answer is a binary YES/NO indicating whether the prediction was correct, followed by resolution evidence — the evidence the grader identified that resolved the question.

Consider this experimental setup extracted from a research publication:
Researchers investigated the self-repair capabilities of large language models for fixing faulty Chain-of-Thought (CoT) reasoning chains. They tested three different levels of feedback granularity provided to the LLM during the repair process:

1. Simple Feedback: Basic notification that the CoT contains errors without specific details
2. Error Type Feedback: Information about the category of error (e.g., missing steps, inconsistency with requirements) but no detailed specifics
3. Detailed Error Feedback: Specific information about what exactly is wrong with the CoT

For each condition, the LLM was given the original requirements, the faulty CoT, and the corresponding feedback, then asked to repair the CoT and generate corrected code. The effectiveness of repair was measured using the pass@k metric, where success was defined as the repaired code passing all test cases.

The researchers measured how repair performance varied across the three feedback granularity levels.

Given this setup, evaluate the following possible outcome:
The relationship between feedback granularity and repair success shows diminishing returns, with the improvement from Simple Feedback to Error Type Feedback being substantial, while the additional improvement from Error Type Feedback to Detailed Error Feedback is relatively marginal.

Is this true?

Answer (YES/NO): NO